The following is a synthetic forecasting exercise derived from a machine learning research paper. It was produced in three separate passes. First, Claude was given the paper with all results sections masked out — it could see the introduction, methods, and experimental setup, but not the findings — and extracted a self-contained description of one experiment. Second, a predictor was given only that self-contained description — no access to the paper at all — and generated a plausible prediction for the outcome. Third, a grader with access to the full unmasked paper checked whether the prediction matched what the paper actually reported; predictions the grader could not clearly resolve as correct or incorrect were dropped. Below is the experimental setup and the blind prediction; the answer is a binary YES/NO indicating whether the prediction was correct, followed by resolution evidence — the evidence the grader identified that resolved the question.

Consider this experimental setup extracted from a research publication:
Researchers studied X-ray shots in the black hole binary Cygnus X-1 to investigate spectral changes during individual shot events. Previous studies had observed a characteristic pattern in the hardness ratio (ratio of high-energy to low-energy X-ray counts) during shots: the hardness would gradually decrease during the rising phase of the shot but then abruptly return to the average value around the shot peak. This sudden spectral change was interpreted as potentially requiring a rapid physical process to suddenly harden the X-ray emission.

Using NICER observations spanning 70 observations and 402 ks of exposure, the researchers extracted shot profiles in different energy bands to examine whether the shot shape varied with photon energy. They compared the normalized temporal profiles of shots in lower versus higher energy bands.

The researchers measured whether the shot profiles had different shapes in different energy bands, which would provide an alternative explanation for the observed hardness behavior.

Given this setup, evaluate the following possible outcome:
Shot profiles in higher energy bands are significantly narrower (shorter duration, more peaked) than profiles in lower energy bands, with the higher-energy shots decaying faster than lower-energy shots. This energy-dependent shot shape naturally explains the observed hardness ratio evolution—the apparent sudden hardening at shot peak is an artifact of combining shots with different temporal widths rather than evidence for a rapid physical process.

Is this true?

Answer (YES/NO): NO